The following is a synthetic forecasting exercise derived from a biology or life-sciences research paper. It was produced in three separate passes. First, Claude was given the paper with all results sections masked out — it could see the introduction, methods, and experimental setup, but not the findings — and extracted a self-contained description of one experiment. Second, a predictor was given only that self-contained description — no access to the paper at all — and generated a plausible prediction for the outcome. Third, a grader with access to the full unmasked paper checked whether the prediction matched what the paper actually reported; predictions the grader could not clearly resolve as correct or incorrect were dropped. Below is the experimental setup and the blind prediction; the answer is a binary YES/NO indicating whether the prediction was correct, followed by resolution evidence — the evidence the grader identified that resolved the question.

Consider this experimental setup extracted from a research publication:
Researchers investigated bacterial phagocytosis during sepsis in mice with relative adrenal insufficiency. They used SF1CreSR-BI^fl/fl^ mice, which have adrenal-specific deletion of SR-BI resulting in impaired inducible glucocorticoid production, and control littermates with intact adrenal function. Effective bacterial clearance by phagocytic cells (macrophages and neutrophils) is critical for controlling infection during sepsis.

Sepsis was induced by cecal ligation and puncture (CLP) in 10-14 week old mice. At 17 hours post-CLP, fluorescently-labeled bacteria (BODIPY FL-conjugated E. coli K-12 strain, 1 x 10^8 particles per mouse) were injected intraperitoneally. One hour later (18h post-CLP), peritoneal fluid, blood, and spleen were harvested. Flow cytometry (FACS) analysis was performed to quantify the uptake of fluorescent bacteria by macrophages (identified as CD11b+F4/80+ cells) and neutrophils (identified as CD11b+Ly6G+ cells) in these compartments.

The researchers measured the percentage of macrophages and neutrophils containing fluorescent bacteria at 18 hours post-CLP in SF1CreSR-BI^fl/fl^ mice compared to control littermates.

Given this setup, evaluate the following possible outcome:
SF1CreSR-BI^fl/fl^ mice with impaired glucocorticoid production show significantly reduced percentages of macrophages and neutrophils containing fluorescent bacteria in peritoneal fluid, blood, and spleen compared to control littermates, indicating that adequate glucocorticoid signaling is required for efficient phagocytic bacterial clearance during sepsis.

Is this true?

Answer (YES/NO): NO